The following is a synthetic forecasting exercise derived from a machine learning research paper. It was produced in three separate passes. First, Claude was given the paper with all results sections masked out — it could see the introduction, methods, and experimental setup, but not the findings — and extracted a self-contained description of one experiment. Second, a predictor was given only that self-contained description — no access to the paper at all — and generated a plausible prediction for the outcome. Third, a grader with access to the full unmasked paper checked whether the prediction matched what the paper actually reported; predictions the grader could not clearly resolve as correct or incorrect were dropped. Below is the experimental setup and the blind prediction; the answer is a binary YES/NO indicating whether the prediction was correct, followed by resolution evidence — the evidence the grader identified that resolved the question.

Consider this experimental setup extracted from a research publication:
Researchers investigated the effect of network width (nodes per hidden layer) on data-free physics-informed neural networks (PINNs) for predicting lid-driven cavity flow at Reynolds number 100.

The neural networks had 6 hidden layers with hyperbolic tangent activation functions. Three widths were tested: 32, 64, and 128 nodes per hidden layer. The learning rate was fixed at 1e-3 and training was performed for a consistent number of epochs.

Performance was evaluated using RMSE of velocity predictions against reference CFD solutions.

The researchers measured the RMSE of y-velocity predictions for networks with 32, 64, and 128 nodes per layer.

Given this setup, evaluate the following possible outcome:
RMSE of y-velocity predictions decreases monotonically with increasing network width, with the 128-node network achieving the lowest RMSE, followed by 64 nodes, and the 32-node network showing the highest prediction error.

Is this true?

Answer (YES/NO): NO